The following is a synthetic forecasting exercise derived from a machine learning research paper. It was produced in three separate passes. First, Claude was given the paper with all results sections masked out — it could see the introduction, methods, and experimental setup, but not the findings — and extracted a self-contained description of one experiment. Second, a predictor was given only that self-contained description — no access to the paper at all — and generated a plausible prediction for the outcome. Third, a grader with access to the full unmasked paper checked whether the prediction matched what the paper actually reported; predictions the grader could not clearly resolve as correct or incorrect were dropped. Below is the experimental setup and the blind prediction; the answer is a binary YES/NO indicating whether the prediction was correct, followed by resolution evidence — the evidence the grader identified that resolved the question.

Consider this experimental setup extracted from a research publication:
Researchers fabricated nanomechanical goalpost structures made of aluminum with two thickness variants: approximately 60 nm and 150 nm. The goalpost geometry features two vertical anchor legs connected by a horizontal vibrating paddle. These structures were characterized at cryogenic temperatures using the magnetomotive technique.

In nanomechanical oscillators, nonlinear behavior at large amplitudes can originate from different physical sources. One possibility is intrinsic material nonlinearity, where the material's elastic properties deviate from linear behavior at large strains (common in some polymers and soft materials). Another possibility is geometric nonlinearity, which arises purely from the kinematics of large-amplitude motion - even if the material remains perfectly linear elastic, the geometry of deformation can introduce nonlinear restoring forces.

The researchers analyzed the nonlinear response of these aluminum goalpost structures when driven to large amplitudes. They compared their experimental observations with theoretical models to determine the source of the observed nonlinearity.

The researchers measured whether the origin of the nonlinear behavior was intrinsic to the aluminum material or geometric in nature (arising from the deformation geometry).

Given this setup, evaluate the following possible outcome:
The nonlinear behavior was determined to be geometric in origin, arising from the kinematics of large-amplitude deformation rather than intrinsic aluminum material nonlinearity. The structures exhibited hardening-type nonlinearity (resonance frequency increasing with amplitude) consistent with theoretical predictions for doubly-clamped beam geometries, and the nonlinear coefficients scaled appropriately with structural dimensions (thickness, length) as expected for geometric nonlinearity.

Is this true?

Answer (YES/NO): NO